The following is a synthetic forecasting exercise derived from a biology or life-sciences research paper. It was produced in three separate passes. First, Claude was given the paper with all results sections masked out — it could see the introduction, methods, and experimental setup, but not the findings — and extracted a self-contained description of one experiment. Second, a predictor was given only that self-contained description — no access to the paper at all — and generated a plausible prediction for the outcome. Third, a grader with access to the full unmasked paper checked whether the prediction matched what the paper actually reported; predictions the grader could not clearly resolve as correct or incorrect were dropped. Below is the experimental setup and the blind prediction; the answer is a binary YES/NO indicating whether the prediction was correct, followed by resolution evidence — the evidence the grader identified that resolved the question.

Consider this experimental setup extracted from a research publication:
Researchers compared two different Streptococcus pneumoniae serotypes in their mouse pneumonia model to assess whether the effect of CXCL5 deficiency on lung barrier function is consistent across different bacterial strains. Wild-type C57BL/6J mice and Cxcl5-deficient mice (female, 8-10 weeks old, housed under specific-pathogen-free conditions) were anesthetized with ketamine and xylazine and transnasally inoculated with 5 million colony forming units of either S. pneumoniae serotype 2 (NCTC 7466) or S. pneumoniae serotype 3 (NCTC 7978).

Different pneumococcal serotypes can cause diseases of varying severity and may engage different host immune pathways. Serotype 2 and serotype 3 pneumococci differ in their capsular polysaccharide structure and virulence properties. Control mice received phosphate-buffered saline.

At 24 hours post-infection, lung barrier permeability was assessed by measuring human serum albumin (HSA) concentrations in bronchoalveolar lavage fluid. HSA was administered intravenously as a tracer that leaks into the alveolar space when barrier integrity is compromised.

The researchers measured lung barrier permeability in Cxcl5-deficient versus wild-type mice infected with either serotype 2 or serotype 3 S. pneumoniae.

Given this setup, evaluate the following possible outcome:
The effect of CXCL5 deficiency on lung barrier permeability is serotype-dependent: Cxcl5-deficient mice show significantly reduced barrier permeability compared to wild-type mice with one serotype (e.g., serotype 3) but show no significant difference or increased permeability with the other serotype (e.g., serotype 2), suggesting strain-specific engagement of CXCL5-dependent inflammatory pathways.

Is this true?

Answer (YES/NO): NO